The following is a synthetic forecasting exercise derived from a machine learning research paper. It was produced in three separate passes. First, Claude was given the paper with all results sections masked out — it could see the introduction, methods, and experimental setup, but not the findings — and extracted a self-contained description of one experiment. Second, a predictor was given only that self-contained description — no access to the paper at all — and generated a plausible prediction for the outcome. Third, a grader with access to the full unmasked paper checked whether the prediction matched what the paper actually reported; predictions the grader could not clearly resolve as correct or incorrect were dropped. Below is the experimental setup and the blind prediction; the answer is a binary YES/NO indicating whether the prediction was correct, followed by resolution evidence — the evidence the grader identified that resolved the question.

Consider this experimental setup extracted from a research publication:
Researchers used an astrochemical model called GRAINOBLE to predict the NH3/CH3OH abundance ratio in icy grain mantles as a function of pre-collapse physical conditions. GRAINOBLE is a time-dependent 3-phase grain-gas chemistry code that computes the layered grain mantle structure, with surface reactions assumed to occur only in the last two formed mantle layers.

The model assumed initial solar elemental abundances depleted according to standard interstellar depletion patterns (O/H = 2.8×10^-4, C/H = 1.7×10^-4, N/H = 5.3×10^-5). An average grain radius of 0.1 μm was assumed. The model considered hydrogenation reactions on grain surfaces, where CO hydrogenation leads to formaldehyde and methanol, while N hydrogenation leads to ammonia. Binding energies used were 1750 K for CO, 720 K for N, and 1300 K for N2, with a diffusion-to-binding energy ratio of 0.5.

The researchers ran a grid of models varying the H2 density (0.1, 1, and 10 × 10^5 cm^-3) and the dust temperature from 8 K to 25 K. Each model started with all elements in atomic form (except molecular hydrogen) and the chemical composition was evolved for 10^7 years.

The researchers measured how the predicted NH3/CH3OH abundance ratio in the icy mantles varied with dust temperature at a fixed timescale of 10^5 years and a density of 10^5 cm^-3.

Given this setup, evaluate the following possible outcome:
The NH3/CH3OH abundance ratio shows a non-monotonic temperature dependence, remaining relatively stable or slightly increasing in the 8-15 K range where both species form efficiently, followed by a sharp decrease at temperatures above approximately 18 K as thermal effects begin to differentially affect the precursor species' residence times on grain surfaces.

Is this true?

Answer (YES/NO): NO